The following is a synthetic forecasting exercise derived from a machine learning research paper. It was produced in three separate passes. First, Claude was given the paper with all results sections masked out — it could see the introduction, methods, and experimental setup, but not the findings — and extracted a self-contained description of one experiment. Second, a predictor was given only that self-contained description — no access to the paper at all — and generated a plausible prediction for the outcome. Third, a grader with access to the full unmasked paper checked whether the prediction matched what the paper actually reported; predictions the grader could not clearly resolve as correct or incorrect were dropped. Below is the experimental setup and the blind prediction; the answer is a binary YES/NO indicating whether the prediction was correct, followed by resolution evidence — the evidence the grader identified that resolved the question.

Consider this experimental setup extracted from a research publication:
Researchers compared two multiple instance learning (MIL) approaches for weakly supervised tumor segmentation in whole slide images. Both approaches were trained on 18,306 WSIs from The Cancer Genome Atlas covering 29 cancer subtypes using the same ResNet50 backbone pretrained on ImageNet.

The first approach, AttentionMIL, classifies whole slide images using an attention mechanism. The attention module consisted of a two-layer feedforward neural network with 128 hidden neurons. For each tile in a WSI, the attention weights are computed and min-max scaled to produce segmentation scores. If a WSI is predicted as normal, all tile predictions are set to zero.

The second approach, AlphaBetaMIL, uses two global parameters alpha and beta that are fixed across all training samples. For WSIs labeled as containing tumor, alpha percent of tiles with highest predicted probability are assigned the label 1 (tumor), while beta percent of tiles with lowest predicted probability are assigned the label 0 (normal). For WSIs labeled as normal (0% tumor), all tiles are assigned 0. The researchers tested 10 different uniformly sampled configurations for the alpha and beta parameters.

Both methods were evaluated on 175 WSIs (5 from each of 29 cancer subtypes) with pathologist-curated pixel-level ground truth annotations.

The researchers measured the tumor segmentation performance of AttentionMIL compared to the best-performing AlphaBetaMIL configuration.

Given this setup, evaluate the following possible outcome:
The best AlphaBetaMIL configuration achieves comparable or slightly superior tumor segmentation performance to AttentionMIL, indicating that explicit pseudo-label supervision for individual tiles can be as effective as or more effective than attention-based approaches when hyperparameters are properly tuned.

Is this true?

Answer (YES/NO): NO